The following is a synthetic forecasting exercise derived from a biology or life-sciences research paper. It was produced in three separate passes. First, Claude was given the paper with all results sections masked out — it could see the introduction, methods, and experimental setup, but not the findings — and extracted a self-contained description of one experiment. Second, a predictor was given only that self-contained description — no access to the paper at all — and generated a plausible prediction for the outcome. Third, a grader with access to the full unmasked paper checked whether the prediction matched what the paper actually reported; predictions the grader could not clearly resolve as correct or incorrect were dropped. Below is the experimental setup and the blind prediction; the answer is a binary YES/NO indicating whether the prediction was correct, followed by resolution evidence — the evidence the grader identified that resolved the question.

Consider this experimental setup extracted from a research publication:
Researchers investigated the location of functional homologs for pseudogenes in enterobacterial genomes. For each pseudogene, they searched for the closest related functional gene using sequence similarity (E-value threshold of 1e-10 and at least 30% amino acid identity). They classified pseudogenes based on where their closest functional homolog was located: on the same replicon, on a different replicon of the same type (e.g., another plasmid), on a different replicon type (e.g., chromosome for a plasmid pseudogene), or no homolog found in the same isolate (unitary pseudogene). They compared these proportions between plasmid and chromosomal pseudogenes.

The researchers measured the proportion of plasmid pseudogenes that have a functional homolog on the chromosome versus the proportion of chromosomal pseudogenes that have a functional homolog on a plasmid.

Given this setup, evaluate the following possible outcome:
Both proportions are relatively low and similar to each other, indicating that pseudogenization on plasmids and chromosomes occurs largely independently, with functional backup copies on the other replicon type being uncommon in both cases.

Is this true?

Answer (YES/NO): NO